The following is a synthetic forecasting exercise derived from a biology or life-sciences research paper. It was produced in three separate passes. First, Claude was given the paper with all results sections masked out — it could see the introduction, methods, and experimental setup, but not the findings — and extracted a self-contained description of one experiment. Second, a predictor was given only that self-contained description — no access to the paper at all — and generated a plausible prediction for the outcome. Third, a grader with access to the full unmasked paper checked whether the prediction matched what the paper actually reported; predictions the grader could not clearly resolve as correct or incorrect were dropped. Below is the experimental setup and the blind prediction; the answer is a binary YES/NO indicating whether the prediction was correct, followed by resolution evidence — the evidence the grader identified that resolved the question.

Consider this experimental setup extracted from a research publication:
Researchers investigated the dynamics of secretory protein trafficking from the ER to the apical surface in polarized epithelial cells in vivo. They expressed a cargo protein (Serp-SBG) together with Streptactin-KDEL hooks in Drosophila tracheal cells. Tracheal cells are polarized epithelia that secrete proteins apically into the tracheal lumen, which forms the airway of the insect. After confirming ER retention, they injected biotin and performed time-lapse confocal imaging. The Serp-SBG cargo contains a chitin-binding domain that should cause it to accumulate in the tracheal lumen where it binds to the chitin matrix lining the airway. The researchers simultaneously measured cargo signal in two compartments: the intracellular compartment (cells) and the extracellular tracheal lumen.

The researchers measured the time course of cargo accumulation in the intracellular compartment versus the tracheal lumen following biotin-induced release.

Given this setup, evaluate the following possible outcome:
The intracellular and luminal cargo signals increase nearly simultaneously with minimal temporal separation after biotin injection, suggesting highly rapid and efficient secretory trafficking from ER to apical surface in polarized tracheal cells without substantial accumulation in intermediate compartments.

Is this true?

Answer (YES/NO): NO